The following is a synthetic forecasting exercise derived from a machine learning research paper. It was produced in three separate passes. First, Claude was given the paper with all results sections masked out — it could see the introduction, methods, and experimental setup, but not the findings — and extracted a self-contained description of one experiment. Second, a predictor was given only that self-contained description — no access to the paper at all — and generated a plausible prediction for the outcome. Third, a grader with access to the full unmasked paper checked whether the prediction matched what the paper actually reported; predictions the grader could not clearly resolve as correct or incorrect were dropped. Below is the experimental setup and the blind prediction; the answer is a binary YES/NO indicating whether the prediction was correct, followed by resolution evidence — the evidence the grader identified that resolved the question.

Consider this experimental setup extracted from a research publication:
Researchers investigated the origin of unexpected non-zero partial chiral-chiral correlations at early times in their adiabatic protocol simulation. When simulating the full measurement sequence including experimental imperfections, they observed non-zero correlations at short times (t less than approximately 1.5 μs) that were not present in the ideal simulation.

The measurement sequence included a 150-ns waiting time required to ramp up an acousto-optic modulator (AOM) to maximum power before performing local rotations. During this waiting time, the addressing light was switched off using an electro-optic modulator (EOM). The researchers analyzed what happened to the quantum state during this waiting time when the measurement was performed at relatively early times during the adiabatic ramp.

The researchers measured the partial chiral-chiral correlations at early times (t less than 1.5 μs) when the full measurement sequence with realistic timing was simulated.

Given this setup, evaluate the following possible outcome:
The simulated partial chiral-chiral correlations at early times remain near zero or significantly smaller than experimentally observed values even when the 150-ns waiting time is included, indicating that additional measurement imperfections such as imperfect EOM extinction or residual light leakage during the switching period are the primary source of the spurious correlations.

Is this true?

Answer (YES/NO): NO